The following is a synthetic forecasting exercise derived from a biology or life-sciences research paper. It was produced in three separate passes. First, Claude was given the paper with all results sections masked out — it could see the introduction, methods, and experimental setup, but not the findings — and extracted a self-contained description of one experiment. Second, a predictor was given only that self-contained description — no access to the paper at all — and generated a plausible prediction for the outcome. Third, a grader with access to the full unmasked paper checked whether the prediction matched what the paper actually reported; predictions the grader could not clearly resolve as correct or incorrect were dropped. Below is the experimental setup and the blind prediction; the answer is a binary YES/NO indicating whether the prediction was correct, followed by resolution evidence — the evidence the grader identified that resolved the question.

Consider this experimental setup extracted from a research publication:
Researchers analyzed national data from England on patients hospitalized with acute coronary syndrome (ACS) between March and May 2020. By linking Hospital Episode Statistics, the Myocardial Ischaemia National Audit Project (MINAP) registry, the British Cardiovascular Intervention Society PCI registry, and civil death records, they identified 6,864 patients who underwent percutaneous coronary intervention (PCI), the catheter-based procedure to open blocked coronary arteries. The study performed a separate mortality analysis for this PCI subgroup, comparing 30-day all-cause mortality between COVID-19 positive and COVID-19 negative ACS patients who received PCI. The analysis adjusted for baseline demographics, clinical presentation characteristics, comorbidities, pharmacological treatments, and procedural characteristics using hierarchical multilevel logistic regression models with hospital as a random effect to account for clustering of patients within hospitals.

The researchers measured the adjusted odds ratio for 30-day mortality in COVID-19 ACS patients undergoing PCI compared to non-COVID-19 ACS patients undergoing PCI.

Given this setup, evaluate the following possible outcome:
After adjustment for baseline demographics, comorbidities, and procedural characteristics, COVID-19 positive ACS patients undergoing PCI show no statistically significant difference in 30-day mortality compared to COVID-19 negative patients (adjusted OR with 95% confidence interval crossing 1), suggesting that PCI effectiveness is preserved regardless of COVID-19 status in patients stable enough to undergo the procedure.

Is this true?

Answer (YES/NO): NO